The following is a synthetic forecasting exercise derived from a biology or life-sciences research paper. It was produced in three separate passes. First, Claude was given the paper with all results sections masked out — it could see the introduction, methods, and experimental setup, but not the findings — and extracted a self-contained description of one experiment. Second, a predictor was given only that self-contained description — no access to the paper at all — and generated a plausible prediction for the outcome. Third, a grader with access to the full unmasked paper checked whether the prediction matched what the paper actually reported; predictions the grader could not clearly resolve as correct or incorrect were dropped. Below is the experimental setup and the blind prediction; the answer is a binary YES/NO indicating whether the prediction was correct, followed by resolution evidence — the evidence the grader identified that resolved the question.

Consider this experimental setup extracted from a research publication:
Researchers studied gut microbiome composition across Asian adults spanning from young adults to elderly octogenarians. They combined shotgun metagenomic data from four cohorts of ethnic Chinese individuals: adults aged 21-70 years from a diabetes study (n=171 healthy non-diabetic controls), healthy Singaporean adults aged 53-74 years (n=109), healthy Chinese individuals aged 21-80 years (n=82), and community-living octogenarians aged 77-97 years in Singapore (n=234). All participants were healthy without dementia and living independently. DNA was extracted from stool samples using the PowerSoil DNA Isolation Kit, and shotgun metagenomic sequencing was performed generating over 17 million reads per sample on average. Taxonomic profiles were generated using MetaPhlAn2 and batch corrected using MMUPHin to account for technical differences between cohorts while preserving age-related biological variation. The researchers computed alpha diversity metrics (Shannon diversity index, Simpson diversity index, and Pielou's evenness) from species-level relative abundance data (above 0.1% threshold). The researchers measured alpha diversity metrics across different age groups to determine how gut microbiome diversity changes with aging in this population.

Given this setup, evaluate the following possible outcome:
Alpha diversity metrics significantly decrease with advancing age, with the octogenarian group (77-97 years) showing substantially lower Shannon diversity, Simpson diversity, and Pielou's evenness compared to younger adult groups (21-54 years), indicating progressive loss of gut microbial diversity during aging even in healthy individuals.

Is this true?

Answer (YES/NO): YES